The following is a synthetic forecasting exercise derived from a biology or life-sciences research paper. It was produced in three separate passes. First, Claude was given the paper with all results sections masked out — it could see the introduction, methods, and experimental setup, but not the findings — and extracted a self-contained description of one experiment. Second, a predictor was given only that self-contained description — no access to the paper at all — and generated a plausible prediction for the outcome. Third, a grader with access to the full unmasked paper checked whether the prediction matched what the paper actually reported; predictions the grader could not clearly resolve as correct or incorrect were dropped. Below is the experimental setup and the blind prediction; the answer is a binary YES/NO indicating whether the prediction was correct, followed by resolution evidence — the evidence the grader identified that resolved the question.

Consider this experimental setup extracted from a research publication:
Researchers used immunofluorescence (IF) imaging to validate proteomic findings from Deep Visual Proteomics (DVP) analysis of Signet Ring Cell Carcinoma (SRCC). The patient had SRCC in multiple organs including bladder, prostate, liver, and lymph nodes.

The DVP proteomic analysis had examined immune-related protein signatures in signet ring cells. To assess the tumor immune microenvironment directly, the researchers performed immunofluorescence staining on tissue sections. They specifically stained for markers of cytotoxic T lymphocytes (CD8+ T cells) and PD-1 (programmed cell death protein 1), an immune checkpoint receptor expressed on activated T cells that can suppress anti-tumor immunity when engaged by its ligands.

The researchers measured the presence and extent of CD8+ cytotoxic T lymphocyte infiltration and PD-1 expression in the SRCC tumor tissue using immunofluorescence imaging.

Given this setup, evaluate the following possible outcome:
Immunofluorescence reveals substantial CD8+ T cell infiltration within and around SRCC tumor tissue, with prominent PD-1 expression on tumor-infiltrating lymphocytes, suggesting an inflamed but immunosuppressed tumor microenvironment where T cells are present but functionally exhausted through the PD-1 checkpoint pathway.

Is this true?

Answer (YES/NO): YES